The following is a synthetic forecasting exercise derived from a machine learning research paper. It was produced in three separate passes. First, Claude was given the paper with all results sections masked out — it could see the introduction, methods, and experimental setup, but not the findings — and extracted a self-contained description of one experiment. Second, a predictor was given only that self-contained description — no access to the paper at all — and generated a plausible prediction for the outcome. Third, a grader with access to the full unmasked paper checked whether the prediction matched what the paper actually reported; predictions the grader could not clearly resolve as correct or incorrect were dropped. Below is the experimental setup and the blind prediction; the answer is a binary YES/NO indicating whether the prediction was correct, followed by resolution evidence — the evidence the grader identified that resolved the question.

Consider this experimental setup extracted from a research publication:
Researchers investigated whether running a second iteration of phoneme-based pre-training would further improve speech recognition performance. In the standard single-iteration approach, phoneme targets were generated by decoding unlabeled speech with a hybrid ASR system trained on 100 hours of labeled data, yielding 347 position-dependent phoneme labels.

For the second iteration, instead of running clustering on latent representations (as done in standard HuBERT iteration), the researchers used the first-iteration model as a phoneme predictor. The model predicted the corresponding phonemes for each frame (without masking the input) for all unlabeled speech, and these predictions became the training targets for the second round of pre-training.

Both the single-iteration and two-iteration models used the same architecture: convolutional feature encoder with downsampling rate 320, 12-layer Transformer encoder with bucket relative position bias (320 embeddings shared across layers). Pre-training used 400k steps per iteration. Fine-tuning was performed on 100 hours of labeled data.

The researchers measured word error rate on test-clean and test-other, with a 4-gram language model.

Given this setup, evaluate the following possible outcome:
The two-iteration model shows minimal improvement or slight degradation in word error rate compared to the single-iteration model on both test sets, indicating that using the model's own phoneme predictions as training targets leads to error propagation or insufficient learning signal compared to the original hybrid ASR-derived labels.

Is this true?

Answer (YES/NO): NO